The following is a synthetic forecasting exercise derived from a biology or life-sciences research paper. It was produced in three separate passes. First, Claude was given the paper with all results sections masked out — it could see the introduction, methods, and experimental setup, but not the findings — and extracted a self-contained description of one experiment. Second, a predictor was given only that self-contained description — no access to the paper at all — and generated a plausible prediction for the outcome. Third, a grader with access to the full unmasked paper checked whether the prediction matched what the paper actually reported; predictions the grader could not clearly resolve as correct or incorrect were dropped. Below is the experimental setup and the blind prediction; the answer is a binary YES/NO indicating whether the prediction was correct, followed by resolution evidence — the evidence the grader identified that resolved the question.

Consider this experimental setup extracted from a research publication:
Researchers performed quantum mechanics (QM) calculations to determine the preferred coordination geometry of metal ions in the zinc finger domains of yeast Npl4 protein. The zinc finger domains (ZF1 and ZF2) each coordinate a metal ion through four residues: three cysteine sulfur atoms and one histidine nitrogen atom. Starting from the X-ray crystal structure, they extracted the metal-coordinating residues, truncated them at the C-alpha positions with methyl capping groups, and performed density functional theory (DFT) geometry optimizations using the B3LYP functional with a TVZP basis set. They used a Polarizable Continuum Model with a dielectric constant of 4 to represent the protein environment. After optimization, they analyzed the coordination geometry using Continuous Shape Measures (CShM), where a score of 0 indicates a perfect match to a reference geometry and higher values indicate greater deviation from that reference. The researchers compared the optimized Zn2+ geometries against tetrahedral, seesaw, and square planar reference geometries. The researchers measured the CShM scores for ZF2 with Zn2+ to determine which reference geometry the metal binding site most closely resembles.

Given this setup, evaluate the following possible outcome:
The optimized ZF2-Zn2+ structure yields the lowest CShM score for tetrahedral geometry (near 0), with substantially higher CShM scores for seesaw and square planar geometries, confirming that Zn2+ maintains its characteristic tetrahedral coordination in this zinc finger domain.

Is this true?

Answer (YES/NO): NO